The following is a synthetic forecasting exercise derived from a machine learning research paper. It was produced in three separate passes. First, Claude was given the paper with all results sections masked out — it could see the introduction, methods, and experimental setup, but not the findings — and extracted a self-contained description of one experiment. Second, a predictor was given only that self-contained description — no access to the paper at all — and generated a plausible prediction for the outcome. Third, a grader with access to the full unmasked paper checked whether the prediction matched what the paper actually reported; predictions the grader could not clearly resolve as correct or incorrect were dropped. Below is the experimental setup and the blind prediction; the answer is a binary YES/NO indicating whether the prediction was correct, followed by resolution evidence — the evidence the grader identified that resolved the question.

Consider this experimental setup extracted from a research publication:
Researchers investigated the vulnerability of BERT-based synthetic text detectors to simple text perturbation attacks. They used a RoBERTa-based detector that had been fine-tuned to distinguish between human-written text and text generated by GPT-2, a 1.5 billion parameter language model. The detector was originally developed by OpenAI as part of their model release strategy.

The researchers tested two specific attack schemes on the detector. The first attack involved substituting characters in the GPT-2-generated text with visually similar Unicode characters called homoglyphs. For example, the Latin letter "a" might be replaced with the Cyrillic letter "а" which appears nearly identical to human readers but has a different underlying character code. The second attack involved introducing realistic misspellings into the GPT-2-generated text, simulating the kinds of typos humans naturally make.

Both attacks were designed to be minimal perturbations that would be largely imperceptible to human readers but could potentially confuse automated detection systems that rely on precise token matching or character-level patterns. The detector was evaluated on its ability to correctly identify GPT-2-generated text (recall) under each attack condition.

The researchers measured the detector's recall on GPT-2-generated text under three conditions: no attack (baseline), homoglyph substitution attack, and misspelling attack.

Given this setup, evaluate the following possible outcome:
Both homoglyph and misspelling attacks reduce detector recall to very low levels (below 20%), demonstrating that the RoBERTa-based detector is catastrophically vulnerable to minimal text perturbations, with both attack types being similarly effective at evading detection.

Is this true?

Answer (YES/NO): NO